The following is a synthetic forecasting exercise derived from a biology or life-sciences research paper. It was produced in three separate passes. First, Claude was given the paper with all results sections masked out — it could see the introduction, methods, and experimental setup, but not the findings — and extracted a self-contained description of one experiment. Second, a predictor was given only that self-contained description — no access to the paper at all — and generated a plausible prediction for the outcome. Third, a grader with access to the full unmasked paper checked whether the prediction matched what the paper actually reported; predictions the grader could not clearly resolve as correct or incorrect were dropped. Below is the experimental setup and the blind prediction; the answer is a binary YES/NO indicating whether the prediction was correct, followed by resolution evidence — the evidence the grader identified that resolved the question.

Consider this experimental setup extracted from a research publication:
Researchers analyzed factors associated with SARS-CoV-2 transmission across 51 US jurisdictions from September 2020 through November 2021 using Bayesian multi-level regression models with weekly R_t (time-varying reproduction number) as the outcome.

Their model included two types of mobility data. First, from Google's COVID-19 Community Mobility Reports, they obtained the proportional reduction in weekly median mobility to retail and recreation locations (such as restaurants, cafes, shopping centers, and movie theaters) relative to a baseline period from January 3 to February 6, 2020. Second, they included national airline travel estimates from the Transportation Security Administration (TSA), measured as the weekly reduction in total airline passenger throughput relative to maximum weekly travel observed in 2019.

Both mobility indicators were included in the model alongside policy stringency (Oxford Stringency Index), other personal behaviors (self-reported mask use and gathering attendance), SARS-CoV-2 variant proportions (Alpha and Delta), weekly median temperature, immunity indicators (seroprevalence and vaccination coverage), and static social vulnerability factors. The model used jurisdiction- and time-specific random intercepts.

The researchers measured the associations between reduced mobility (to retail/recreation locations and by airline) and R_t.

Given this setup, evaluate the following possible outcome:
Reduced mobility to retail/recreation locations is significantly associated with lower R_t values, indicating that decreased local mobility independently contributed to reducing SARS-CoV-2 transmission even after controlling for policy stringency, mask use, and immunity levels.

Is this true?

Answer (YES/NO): YES